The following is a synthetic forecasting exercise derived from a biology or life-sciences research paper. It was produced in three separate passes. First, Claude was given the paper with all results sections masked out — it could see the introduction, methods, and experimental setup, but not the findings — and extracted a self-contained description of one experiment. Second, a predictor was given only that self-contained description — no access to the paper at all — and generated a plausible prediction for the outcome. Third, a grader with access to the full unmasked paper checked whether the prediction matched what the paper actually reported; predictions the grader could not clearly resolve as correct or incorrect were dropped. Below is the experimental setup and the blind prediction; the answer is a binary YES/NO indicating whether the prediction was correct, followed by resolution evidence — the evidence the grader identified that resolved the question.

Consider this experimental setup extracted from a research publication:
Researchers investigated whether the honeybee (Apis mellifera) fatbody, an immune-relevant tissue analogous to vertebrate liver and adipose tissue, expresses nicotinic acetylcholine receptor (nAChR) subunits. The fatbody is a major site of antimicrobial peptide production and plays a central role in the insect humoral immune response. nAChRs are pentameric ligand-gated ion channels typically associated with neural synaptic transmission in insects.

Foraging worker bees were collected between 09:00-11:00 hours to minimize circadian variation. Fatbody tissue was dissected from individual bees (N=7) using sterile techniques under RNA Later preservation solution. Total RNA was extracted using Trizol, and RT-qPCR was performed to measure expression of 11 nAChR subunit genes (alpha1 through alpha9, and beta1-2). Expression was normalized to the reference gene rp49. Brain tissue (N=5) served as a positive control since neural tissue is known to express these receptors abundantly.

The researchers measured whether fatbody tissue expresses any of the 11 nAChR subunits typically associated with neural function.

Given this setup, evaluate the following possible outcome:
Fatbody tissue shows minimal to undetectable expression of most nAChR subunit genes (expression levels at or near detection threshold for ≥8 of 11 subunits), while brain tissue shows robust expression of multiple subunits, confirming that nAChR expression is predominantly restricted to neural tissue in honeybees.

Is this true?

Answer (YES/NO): NO